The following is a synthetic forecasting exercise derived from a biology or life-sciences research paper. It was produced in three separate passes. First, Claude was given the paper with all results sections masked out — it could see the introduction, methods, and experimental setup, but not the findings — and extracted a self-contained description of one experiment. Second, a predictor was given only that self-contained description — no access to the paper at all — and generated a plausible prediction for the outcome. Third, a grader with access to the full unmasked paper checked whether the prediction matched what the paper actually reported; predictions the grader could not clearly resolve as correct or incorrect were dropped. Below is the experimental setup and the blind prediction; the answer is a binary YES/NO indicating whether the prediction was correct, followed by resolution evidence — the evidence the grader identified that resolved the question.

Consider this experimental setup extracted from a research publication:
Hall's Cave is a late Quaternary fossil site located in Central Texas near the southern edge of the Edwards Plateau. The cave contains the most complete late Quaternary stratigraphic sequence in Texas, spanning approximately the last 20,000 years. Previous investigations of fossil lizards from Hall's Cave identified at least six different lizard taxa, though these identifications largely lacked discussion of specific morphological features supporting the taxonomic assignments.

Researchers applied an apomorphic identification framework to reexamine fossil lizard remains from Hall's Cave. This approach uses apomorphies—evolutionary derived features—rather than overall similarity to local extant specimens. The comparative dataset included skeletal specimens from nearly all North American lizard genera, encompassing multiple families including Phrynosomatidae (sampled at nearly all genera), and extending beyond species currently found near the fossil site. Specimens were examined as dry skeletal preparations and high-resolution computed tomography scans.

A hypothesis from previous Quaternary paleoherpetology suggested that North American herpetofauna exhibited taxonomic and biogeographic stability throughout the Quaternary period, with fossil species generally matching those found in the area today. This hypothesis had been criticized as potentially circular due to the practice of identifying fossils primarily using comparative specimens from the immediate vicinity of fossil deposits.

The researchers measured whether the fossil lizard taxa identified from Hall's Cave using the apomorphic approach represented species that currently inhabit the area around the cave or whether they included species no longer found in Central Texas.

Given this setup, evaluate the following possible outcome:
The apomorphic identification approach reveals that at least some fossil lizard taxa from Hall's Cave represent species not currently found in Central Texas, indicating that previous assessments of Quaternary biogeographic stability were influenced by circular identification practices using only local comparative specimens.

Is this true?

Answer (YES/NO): YES